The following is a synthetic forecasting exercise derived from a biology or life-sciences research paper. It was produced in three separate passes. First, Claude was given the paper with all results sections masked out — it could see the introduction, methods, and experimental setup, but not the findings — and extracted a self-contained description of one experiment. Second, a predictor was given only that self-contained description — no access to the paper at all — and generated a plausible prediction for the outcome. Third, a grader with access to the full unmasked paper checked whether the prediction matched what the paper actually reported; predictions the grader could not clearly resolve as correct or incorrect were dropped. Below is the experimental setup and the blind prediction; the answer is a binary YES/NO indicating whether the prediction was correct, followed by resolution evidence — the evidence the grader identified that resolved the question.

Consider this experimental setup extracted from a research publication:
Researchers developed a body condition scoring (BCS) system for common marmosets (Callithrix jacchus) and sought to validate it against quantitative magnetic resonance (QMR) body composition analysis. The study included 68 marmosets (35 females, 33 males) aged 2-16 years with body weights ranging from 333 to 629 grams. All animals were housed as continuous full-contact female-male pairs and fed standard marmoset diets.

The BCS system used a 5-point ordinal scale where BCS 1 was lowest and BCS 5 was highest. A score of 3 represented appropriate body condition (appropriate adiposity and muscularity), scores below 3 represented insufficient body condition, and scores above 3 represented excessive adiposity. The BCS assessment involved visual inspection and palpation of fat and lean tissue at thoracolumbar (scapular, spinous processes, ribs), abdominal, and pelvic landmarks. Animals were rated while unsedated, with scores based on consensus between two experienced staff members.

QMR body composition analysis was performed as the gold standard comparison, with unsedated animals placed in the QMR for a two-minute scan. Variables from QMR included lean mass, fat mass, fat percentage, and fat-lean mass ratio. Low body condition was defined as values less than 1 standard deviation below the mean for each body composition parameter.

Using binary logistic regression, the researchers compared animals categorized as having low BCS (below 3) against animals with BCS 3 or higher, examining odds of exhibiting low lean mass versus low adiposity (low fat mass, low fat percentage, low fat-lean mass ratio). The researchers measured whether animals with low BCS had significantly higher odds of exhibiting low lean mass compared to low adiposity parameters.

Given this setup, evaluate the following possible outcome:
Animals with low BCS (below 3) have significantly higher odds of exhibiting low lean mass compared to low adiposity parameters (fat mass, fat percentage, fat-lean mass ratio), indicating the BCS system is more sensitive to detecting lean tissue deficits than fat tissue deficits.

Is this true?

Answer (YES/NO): YES